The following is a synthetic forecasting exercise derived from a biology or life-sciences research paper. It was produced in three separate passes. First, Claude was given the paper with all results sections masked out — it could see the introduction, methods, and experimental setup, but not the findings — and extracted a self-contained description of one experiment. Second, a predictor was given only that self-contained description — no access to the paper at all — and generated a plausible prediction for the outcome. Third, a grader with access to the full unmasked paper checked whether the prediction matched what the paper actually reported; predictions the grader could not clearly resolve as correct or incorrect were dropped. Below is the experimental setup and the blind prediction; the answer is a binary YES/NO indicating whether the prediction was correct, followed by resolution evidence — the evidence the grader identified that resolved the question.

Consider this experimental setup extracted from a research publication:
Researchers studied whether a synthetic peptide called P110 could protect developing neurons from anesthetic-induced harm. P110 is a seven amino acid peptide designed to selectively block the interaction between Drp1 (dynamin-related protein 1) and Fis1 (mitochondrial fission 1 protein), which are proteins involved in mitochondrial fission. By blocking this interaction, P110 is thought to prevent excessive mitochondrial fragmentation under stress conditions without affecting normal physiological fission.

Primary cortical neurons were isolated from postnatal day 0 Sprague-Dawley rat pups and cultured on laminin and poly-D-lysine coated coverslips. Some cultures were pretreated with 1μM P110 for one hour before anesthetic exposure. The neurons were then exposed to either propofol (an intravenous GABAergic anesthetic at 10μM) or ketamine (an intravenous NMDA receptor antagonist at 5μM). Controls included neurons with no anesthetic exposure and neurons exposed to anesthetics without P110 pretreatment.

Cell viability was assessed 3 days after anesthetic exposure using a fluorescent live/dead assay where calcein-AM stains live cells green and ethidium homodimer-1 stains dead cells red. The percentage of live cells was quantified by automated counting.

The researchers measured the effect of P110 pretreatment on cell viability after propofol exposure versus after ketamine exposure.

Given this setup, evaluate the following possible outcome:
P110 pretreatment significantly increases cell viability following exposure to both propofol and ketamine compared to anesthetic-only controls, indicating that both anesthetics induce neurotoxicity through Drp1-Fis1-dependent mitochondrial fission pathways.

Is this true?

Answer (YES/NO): YES